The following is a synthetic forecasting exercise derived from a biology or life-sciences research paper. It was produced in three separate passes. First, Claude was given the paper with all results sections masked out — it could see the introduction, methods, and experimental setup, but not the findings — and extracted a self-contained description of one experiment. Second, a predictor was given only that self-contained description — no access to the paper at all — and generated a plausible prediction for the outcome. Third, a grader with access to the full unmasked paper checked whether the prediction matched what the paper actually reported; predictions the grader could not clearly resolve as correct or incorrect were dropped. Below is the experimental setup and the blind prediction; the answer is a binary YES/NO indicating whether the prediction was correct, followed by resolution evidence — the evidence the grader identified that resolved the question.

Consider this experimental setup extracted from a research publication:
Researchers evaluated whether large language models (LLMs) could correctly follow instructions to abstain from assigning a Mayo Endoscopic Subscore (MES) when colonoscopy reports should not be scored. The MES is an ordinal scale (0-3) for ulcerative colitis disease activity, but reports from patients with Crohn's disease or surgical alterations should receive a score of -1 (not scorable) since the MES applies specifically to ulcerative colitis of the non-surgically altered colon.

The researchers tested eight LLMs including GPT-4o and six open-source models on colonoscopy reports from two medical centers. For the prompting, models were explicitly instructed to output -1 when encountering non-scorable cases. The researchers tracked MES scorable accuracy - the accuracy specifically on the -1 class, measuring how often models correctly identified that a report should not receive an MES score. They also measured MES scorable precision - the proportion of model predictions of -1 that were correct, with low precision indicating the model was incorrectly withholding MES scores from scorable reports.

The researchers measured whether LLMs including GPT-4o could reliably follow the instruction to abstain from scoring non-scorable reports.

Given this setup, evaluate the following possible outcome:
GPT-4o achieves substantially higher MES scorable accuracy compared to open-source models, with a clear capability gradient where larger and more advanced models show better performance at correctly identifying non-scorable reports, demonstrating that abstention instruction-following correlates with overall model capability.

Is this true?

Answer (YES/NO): NO